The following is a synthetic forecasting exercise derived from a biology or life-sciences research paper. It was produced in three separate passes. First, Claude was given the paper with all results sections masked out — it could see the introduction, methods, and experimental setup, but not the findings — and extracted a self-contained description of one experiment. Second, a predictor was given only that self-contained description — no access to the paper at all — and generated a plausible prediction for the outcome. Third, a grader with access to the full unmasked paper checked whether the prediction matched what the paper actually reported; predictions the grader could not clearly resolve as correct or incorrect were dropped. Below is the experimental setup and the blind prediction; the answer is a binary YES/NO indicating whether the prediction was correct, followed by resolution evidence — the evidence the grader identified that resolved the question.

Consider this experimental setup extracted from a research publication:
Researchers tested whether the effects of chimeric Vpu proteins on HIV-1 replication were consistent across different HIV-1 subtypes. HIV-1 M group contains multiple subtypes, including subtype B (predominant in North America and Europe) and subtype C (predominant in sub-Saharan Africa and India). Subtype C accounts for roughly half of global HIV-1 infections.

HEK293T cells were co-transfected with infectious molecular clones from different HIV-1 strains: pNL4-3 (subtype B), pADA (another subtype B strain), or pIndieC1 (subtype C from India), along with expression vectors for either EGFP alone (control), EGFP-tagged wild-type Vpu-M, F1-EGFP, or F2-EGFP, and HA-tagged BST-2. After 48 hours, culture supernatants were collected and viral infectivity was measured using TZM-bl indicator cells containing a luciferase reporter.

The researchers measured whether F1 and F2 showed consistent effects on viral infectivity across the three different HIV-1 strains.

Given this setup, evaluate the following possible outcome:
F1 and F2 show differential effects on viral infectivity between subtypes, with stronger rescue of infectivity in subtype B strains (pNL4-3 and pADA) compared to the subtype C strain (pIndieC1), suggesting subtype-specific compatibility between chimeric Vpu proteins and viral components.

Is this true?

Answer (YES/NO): NO